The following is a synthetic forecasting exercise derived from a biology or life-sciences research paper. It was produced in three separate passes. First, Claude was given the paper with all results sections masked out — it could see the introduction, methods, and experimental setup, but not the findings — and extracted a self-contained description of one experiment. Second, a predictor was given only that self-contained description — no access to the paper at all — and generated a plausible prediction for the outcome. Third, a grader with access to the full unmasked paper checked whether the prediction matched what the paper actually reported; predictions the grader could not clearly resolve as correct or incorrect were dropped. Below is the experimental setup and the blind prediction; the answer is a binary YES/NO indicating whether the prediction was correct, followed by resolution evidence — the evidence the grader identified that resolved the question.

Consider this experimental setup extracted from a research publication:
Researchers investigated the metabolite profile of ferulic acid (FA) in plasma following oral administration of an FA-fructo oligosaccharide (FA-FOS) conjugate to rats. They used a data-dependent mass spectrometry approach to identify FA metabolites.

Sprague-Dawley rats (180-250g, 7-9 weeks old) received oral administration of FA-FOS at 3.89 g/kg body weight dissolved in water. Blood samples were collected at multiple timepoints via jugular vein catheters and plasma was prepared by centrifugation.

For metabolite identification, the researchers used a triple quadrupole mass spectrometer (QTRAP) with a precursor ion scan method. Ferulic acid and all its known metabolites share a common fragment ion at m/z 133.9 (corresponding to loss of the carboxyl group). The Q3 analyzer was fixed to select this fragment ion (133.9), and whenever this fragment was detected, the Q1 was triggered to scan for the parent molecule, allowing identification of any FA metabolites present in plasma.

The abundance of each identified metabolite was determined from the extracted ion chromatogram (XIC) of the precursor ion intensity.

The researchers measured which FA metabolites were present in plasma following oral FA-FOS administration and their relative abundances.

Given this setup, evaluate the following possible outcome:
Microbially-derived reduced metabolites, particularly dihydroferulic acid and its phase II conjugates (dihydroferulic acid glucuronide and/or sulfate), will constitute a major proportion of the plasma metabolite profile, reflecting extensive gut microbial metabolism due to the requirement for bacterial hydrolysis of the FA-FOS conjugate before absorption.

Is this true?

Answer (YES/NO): NO